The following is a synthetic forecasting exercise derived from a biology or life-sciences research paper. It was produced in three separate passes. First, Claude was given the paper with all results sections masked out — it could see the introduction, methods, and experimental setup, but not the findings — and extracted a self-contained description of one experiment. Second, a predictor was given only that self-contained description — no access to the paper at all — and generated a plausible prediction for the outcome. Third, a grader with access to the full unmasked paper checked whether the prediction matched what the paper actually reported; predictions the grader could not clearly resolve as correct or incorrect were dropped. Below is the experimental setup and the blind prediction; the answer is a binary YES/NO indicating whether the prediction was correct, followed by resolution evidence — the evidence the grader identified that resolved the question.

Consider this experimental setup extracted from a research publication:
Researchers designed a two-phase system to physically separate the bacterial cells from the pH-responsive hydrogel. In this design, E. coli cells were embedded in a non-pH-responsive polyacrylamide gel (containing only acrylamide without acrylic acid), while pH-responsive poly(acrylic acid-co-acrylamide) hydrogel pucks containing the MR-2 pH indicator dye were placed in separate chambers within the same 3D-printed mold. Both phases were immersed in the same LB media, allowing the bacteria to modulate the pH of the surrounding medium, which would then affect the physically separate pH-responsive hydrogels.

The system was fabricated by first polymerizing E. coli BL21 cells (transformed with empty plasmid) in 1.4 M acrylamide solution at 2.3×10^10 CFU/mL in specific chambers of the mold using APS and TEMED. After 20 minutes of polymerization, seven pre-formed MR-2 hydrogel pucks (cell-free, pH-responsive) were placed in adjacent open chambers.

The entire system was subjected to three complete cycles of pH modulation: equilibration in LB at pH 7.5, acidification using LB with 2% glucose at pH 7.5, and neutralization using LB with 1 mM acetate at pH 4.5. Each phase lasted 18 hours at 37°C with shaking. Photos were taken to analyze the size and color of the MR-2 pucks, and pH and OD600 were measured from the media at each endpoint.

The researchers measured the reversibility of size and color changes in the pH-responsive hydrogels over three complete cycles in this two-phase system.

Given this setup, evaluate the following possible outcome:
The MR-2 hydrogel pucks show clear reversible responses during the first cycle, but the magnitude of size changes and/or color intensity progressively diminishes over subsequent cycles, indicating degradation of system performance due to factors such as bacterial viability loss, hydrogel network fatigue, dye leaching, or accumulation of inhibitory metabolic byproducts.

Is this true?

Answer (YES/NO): NO